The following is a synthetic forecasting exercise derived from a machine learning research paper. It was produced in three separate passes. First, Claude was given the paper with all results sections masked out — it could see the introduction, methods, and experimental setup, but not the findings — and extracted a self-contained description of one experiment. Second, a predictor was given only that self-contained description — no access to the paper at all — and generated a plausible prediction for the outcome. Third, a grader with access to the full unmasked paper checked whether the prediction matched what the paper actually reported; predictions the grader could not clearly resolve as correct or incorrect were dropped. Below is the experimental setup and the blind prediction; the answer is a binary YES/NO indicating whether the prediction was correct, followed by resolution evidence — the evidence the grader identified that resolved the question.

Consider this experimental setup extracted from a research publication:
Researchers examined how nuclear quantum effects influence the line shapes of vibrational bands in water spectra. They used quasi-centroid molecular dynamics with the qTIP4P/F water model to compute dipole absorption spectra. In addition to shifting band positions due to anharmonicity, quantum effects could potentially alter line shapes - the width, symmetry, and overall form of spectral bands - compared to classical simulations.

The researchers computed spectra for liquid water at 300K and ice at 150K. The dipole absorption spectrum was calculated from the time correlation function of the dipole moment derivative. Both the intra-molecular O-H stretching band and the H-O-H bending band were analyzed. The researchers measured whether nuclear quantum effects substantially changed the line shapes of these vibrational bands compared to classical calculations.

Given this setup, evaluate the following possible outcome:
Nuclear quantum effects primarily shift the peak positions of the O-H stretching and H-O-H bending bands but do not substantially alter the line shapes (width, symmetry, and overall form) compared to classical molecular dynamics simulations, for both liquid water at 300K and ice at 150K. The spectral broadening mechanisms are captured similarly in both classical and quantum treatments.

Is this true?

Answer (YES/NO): YES